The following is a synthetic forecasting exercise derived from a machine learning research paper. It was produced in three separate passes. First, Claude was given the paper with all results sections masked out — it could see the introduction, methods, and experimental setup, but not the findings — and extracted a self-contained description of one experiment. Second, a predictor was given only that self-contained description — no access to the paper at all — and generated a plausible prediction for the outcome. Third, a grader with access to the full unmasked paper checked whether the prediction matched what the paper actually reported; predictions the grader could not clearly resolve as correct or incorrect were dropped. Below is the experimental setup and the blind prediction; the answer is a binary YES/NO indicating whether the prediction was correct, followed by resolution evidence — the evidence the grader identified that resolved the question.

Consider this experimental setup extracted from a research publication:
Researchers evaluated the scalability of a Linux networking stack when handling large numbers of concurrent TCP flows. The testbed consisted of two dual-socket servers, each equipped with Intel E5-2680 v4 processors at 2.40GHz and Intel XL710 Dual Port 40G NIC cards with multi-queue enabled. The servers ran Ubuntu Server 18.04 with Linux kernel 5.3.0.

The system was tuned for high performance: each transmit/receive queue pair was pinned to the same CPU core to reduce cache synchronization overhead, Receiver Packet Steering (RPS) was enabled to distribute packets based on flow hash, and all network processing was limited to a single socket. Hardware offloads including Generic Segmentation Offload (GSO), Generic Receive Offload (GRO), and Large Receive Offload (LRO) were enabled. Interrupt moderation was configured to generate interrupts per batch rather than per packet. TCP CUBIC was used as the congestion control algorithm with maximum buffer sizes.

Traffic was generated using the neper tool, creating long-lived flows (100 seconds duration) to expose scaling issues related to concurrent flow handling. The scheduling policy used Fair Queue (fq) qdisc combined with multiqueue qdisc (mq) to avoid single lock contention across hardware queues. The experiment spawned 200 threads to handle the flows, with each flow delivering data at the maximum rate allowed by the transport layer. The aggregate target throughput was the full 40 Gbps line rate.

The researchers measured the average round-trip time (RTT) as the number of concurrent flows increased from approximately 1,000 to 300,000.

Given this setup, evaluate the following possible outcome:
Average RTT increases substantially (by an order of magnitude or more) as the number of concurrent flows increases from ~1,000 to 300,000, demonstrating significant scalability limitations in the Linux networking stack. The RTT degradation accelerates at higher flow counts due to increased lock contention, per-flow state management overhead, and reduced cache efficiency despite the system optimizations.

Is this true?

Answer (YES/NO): YES